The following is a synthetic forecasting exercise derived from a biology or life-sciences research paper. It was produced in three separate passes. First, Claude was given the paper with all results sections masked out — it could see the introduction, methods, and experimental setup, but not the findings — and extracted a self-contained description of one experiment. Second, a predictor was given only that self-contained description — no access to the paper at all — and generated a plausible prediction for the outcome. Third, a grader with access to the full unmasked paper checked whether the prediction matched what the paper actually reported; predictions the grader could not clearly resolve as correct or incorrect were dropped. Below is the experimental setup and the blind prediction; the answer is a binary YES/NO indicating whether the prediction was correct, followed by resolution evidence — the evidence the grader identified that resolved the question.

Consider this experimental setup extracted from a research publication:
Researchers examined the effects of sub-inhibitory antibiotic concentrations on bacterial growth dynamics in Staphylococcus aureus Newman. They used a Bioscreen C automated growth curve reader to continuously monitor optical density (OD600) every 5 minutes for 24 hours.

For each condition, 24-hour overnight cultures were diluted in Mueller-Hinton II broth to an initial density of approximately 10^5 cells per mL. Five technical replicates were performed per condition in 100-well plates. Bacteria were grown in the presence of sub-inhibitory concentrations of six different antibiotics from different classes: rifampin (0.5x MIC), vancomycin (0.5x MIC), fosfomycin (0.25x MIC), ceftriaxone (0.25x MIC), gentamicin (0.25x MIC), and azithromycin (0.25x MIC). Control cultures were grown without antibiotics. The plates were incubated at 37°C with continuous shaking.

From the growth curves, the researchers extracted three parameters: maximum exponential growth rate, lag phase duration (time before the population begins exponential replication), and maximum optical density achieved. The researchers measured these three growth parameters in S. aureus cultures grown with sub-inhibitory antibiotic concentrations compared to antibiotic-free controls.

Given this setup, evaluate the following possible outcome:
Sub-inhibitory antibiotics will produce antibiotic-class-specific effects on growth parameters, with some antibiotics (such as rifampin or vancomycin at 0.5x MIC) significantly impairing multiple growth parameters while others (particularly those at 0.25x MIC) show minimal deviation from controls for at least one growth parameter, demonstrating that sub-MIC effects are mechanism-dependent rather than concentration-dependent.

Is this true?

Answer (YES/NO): NO